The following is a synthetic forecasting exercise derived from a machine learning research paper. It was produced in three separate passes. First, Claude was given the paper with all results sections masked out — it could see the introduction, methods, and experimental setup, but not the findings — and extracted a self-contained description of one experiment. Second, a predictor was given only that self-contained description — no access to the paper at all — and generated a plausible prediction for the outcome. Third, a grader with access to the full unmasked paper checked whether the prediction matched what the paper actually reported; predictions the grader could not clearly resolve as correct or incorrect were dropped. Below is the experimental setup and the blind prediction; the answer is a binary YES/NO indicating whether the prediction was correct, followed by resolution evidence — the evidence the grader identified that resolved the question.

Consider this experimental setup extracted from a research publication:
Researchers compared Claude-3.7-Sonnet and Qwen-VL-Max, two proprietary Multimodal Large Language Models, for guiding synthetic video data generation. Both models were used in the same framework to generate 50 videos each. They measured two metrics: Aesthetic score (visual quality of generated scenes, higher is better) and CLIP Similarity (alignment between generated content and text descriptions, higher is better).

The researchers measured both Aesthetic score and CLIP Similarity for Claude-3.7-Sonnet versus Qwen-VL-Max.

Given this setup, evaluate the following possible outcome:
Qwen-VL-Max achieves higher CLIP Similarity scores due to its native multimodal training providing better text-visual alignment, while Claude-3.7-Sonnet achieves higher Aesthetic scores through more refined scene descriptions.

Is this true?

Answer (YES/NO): YES